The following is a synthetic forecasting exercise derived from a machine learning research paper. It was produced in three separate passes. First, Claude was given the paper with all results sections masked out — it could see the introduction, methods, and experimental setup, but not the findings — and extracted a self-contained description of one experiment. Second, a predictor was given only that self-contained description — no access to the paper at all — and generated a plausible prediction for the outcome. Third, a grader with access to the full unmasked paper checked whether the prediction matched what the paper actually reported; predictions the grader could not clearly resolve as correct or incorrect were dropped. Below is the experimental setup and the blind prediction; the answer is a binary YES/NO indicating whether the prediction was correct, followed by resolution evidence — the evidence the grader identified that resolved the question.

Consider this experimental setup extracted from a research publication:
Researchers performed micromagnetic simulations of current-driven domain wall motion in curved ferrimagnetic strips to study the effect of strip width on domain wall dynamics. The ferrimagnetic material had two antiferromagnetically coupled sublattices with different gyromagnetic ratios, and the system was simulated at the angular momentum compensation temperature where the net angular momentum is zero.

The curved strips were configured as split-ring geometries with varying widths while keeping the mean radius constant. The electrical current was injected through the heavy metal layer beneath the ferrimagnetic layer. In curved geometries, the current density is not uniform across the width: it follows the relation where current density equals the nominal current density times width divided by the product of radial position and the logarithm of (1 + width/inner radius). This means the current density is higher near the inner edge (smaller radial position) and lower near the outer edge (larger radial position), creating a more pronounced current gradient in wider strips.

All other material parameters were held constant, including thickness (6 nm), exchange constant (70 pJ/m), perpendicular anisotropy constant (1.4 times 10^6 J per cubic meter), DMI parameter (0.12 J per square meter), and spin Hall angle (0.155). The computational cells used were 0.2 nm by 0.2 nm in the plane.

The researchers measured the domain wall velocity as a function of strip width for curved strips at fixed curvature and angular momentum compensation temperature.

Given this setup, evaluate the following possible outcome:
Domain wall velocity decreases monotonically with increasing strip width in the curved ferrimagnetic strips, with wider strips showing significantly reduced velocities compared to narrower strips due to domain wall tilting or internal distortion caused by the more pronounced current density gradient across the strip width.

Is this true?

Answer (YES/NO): NO